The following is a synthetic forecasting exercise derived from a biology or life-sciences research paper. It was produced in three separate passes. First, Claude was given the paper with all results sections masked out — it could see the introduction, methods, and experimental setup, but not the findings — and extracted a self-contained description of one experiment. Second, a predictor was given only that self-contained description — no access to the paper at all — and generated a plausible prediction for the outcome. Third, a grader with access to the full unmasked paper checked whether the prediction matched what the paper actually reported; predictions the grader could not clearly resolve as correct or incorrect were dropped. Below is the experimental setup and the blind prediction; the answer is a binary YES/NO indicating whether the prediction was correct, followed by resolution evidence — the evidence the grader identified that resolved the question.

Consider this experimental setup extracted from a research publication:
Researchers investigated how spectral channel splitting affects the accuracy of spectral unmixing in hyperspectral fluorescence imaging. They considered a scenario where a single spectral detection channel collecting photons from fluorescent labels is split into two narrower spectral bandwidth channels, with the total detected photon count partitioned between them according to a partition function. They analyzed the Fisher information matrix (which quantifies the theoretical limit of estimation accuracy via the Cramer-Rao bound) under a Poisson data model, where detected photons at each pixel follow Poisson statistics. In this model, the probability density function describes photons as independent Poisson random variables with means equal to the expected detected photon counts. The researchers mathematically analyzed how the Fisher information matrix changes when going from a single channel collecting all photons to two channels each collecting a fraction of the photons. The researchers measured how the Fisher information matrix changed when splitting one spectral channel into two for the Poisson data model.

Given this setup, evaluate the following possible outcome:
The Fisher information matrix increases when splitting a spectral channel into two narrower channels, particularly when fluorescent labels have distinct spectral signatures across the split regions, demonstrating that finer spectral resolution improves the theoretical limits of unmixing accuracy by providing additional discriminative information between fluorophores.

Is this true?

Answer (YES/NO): YES